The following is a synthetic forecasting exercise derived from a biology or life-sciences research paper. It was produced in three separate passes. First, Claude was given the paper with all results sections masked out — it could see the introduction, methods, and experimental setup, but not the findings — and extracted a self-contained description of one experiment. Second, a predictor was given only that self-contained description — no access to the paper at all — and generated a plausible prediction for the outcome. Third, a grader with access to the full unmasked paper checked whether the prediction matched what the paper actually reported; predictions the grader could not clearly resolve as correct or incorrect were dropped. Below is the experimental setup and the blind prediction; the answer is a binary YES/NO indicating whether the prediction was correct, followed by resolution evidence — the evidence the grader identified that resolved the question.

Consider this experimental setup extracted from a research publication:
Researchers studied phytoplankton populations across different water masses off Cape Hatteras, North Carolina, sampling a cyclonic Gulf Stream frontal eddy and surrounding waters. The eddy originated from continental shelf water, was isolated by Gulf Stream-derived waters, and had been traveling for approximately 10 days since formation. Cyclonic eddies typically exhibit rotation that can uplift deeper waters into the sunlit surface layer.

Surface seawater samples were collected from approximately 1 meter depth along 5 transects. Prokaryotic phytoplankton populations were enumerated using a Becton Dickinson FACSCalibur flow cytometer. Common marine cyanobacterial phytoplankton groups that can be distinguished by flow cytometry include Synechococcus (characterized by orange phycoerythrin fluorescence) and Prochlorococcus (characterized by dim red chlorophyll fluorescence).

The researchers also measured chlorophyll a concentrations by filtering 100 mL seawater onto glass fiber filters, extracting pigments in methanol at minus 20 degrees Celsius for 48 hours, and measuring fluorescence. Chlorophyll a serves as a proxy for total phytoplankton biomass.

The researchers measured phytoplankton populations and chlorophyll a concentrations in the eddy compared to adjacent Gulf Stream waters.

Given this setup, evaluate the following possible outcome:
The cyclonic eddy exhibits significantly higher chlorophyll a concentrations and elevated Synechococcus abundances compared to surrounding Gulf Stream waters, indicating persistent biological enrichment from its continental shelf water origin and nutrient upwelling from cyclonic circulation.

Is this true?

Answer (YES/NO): NO